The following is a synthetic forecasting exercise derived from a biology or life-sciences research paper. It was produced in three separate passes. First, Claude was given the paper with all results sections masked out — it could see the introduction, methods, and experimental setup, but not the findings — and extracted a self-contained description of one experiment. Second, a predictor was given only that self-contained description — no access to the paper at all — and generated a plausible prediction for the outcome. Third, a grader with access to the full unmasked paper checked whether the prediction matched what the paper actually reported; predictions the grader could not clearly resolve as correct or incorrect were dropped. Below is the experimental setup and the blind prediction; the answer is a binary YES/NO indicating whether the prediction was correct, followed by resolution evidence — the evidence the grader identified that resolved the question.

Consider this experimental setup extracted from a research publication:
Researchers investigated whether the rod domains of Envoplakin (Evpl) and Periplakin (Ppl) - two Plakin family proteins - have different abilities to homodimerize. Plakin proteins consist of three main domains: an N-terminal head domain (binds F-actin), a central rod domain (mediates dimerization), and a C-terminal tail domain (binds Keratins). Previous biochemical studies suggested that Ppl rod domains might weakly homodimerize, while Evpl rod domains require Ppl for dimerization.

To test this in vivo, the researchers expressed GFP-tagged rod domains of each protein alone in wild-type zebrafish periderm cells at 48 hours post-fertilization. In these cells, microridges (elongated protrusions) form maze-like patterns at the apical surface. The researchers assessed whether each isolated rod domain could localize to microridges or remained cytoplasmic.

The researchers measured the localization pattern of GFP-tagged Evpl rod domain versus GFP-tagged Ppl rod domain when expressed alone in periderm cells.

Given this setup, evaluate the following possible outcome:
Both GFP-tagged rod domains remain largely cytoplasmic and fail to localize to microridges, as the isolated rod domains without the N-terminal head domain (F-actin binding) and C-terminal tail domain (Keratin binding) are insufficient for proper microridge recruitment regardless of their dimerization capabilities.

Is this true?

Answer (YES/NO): NO